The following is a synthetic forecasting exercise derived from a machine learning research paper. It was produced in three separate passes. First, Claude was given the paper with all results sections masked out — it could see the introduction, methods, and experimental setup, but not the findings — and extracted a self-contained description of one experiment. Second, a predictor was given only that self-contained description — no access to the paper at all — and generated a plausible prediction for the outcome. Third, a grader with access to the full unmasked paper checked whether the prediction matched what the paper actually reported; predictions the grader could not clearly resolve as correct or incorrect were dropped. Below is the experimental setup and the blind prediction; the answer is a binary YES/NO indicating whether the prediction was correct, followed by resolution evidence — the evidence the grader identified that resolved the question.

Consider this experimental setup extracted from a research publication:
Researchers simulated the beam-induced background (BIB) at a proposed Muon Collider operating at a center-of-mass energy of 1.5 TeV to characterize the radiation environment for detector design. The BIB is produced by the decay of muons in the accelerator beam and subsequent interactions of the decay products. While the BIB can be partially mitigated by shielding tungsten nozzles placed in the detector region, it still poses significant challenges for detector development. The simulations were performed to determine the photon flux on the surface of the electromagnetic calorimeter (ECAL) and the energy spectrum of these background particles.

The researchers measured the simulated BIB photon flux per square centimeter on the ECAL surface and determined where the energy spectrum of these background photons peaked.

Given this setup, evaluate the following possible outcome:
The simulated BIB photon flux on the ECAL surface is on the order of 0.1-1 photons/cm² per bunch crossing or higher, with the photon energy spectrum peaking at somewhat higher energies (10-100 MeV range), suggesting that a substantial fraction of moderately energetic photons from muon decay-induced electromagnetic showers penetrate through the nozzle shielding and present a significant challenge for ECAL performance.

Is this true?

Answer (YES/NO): NO